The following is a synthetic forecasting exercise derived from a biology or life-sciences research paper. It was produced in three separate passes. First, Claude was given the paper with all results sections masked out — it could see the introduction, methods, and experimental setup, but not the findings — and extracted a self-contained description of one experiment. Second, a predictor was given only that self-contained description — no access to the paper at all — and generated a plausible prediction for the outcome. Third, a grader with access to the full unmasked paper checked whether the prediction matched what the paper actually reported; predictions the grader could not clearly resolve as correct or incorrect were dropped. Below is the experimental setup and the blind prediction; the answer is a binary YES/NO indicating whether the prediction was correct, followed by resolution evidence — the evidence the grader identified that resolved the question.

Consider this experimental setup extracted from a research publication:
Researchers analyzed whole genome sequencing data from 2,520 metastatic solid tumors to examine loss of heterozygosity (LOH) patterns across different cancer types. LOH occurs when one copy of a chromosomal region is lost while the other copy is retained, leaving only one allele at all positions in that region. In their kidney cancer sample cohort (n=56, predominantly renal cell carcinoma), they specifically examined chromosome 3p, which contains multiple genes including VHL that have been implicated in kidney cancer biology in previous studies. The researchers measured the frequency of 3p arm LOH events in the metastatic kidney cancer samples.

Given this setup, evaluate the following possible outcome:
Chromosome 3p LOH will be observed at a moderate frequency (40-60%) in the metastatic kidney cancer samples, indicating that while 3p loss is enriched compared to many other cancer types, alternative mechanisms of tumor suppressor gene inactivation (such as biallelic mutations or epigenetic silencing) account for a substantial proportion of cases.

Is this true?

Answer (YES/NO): NO